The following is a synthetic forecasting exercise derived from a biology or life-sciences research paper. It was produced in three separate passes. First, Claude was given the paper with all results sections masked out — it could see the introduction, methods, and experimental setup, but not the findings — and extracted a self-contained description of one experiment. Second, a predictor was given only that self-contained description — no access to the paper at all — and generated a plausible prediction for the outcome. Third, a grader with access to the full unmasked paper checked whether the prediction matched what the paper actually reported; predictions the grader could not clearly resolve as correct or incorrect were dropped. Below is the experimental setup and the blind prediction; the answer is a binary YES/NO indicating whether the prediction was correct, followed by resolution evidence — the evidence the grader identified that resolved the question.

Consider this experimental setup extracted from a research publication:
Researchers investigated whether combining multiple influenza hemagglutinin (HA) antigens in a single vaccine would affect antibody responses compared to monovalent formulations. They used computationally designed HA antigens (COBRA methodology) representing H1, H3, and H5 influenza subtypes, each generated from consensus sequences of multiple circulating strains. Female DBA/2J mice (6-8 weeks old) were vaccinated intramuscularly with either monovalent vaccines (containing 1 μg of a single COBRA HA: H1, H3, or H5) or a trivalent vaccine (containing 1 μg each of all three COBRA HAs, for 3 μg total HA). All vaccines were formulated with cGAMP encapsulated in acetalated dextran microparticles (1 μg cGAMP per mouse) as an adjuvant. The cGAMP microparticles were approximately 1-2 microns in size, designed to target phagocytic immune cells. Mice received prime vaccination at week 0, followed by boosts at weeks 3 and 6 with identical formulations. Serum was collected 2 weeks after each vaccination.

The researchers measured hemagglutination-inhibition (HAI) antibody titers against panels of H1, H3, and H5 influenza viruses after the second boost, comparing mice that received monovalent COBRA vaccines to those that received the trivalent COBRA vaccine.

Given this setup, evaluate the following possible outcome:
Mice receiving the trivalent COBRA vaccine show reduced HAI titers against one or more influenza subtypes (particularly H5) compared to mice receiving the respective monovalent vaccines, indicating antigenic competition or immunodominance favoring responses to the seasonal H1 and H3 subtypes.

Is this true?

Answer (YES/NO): NO